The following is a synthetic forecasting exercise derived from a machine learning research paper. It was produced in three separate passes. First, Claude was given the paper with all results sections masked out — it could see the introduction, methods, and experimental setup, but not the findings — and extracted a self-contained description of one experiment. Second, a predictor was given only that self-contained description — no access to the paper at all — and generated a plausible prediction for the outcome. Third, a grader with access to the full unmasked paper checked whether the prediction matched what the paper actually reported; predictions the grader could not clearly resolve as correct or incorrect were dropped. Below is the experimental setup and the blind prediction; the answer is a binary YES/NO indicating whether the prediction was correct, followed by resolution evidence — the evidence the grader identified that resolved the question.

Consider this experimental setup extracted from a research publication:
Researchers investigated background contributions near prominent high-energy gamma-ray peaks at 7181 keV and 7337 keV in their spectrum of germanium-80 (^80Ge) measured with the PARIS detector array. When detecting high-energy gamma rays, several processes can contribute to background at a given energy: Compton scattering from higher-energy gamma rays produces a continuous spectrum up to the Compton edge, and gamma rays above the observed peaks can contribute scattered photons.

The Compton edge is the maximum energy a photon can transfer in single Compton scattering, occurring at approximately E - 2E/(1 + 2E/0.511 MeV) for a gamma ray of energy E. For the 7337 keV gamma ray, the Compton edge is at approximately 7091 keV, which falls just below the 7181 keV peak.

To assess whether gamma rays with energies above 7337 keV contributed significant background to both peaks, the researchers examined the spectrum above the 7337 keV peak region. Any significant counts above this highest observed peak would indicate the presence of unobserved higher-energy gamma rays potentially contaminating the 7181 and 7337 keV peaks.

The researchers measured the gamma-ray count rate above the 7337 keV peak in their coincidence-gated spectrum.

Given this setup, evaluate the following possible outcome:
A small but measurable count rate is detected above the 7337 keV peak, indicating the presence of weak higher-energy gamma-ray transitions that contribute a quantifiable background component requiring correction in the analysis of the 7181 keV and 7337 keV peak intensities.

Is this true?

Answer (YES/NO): NO